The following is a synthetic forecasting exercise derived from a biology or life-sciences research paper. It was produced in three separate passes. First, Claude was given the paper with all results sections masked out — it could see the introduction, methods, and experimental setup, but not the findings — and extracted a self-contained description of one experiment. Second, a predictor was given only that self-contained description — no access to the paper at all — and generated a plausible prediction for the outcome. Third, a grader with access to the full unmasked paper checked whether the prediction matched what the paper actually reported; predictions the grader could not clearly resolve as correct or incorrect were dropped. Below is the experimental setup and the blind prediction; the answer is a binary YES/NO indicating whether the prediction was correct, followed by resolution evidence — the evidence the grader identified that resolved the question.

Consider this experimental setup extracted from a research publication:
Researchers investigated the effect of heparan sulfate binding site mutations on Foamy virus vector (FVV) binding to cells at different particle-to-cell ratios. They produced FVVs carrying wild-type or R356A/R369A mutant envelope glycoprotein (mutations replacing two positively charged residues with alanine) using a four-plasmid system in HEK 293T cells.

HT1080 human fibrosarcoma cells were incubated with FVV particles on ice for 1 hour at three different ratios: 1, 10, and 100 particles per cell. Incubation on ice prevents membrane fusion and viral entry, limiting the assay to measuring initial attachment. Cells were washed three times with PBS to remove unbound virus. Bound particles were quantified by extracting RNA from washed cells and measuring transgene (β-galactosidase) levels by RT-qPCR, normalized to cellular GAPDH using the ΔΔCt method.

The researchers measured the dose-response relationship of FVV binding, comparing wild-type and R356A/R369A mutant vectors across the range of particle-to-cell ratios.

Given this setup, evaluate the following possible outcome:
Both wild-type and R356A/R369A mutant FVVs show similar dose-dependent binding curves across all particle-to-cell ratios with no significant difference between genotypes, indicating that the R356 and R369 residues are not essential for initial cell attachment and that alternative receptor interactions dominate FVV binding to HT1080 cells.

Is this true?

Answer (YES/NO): NO